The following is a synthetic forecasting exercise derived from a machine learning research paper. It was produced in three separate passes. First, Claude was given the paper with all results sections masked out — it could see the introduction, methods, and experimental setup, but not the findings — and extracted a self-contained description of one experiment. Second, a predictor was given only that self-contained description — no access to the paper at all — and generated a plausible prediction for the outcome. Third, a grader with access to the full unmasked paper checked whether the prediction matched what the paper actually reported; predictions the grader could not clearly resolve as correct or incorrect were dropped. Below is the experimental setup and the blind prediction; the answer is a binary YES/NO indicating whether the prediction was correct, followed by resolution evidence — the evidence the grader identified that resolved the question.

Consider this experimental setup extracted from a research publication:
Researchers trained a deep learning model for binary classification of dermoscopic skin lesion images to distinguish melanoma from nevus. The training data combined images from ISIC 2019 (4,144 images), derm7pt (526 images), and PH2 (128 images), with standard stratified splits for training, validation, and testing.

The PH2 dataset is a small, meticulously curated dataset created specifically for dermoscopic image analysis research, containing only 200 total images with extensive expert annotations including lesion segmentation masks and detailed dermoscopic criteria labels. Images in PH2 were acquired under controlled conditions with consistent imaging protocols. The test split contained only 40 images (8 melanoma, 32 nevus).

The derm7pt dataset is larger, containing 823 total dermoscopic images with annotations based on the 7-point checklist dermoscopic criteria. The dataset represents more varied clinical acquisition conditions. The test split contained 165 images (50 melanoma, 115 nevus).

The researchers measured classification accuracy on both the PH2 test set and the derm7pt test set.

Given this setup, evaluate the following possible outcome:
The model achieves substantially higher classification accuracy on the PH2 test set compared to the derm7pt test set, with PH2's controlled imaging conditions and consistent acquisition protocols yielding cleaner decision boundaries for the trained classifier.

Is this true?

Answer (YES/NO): YES